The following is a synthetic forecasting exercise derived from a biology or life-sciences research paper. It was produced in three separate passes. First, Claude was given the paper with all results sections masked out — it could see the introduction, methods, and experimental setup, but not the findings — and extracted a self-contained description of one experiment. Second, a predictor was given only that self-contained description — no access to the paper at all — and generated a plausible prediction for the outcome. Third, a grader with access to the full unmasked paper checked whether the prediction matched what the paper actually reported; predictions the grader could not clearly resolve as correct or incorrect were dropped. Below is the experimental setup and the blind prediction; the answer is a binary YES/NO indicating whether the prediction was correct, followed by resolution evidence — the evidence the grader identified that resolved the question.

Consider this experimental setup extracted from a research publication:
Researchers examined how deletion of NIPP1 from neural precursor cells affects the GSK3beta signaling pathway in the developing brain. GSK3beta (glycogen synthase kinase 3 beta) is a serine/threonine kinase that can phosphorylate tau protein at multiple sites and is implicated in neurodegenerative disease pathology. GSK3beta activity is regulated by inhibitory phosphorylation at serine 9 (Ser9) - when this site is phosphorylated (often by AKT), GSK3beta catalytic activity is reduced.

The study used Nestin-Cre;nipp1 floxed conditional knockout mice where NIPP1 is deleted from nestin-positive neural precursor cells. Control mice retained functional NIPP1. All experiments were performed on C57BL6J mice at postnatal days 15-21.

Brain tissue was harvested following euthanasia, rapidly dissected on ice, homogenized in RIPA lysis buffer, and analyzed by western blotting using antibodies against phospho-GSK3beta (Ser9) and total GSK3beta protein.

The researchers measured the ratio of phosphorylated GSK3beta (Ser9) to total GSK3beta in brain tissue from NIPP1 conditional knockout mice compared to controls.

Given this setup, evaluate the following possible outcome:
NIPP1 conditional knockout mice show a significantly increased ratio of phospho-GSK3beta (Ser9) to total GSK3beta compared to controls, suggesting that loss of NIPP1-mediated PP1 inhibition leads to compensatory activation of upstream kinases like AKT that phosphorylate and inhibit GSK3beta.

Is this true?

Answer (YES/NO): YES